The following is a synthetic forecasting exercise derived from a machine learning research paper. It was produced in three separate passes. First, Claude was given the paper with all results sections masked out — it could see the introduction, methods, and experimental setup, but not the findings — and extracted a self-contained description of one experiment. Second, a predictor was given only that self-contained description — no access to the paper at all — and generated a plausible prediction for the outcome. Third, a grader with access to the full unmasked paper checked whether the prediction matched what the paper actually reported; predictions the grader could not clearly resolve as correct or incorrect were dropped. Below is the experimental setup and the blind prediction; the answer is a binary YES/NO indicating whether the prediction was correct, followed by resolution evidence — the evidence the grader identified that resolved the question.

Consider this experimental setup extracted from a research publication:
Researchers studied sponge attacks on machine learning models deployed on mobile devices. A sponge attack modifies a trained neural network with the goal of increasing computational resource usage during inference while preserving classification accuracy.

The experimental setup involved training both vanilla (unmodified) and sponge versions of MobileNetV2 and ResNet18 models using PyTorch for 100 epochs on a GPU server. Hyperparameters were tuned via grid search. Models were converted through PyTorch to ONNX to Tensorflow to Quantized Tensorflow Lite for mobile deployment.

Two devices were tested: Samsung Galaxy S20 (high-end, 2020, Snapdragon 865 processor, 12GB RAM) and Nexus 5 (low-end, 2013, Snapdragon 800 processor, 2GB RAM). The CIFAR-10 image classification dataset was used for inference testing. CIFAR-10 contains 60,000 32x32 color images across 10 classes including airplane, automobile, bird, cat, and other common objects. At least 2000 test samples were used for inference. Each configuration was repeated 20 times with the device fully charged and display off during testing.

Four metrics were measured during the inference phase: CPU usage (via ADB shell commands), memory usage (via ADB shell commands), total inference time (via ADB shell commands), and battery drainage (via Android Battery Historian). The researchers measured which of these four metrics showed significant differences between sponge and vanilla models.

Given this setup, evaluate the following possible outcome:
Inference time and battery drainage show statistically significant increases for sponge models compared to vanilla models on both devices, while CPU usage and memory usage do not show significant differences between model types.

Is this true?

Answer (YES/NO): YES